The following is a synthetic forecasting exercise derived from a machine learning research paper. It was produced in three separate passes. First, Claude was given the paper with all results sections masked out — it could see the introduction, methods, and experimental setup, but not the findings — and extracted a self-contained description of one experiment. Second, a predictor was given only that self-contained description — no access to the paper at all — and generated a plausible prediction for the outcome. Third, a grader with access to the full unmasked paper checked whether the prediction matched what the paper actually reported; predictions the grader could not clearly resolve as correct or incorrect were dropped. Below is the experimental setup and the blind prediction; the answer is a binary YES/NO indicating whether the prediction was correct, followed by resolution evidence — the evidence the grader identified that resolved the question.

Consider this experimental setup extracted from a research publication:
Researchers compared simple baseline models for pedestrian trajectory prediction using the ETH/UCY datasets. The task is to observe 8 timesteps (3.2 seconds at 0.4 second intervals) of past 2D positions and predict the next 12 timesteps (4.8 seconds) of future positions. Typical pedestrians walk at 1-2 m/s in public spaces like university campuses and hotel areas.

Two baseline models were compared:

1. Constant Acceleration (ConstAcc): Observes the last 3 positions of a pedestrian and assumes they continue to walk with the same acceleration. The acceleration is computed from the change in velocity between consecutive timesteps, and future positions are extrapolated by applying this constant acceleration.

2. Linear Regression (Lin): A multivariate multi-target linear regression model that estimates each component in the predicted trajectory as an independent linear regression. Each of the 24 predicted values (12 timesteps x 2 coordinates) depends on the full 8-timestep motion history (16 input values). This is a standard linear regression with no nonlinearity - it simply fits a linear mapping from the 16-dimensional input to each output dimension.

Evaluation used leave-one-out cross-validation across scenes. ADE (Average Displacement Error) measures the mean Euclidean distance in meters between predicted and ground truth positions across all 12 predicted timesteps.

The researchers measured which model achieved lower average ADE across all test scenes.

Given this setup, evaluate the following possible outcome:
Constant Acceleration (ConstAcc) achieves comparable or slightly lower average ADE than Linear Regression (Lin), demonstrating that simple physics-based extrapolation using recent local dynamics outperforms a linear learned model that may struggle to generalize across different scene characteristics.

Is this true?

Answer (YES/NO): NO